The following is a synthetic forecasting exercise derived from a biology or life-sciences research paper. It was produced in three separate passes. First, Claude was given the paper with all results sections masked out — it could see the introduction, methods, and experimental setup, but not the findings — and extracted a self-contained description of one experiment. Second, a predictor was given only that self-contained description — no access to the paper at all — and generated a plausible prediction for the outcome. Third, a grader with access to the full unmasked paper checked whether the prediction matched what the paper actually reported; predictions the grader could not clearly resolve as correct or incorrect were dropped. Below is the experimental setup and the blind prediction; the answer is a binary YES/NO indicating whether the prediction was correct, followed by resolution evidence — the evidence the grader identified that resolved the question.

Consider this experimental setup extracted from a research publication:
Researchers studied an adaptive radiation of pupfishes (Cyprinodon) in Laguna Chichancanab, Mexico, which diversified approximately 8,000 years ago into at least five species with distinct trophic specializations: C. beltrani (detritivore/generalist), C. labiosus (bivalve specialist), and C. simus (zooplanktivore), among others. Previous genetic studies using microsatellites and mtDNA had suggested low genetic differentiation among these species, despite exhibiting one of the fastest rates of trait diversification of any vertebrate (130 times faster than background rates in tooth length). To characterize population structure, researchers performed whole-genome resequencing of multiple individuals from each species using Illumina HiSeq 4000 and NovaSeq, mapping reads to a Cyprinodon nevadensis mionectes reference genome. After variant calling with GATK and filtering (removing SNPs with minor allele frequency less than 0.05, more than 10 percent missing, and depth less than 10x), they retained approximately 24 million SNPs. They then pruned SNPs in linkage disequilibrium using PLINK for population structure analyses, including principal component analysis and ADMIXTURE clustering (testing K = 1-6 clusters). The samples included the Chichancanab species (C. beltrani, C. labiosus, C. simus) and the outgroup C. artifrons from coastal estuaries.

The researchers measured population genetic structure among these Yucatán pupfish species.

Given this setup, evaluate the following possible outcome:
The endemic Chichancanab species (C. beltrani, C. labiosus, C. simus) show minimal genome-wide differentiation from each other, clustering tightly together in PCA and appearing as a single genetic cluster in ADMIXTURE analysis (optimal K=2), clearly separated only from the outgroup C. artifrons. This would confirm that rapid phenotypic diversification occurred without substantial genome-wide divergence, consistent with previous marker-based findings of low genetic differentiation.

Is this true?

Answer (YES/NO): NO